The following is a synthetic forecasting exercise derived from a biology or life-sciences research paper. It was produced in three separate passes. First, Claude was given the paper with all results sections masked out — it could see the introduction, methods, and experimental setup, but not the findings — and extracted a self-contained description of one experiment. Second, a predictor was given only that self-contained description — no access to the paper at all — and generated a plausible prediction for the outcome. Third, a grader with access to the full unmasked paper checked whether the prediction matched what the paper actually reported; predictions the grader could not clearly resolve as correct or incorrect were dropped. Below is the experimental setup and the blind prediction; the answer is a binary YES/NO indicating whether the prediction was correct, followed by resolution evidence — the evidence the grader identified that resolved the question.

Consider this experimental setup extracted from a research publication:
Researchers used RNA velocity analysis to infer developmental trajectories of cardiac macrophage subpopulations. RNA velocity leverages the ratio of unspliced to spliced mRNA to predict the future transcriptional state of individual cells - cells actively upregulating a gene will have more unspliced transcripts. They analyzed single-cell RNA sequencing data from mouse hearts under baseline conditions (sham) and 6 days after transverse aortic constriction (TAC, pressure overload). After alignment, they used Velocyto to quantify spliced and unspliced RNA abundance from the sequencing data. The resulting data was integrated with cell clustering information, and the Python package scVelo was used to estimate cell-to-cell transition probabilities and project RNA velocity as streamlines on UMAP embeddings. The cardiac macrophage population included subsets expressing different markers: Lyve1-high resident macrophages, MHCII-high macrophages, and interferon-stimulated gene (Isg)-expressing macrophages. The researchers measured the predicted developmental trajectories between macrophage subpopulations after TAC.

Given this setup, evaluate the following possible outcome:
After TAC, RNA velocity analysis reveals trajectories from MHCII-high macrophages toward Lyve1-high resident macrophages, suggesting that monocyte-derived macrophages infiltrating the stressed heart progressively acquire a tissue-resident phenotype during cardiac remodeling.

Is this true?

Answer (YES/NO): YES